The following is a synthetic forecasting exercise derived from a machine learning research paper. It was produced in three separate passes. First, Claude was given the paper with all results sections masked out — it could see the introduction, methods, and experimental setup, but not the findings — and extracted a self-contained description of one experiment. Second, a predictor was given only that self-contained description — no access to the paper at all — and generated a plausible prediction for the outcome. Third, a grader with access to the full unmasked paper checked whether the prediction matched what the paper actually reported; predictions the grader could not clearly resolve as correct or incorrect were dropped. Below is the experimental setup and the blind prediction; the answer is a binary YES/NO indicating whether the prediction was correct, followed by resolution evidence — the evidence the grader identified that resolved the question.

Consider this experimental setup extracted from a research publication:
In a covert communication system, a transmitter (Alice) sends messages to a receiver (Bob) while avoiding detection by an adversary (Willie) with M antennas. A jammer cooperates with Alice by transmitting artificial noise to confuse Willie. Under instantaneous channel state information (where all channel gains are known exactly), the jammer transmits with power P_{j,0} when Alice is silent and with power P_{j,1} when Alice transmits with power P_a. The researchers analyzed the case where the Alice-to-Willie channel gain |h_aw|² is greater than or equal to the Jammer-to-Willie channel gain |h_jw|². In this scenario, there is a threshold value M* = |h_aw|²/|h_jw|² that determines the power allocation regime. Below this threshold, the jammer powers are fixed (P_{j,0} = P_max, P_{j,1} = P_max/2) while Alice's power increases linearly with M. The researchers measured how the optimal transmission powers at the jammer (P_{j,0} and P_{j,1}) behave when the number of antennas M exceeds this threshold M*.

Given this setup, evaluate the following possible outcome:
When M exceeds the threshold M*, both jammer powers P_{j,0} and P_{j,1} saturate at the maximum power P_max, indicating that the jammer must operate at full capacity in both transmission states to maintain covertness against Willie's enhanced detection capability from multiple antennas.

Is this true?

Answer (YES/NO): NO